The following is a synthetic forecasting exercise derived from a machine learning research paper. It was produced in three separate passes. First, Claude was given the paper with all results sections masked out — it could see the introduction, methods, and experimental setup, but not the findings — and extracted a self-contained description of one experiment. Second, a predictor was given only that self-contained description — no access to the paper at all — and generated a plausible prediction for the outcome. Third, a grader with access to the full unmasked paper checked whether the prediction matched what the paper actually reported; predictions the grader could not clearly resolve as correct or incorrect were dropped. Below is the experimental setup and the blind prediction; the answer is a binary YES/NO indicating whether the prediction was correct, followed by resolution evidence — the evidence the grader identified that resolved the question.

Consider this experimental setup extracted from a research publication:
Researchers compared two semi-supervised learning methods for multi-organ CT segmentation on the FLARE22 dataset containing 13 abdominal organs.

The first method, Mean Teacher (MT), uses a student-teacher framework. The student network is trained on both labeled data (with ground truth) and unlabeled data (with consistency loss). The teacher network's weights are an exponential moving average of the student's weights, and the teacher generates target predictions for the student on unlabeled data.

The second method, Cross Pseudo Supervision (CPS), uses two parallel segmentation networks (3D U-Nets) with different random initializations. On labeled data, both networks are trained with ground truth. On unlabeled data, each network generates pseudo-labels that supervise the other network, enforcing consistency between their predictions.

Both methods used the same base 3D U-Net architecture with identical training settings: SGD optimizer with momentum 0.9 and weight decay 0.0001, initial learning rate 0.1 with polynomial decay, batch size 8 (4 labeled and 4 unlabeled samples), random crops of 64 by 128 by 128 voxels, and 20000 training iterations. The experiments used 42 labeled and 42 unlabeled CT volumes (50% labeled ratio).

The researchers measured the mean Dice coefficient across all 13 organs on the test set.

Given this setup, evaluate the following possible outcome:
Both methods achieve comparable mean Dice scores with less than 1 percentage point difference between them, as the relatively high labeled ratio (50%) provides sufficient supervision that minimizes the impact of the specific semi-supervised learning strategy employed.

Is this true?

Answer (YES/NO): NO